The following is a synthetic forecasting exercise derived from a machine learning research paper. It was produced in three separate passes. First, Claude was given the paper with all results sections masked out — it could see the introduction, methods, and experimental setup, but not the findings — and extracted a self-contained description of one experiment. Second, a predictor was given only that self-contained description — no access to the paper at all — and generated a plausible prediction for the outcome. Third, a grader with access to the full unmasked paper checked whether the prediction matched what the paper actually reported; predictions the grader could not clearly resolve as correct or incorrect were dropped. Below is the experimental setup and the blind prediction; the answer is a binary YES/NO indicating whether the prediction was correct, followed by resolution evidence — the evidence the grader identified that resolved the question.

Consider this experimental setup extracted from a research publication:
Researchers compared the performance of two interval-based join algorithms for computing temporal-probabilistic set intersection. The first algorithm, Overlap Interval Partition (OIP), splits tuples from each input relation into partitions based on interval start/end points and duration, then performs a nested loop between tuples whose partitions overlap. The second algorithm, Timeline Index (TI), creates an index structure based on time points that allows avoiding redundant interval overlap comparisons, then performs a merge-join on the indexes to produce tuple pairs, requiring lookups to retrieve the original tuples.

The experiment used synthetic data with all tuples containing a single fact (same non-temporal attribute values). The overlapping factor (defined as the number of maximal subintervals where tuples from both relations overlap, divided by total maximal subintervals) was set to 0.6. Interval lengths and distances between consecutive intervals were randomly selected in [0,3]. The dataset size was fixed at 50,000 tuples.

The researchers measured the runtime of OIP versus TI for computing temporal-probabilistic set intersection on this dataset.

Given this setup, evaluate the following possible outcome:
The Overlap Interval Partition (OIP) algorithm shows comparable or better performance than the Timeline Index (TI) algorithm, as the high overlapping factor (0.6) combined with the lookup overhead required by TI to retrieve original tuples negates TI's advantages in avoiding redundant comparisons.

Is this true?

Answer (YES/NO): YES